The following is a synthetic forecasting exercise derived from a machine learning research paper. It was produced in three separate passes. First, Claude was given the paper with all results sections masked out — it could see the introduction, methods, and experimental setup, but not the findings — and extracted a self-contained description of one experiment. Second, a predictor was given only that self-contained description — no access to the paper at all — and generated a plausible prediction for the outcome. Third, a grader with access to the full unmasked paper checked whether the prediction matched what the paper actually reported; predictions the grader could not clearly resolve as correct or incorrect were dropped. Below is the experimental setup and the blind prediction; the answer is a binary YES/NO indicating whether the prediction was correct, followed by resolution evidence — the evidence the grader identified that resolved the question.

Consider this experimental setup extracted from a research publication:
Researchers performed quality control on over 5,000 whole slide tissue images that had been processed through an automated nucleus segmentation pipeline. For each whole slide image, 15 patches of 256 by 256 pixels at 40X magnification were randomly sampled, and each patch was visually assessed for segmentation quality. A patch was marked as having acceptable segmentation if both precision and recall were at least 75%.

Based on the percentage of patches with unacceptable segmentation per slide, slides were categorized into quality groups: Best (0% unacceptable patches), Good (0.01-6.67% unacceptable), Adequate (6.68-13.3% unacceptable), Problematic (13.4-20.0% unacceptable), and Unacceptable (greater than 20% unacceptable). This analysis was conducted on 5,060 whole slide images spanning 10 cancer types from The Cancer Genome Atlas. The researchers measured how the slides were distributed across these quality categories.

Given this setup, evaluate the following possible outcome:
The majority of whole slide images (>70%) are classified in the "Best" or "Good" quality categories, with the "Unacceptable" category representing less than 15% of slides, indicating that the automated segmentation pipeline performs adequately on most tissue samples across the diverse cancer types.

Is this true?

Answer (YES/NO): YES